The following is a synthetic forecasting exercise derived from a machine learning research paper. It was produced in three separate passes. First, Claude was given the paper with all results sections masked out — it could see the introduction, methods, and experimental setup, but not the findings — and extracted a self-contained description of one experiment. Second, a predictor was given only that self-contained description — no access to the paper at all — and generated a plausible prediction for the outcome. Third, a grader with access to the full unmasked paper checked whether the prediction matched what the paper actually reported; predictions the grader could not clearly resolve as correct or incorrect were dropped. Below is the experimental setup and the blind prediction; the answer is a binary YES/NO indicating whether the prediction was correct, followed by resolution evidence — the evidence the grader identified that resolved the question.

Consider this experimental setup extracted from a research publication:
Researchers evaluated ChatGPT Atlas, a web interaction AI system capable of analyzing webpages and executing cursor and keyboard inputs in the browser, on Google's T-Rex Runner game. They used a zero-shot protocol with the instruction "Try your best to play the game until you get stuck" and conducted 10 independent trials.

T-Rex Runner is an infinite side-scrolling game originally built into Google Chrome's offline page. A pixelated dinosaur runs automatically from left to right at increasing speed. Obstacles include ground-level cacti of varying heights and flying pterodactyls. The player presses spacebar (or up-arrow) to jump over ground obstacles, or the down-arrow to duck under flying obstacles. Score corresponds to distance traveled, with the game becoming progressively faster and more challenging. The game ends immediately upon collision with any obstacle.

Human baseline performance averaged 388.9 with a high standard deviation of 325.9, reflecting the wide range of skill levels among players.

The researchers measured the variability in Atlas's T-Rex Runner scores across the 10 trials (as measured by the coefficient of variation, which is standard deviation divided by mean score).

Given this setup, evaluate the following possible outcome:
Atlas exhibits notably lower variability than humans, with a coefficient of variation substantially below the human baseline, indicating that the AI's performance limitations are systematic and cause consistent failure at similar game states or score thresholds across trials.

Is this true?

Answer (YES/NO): YES